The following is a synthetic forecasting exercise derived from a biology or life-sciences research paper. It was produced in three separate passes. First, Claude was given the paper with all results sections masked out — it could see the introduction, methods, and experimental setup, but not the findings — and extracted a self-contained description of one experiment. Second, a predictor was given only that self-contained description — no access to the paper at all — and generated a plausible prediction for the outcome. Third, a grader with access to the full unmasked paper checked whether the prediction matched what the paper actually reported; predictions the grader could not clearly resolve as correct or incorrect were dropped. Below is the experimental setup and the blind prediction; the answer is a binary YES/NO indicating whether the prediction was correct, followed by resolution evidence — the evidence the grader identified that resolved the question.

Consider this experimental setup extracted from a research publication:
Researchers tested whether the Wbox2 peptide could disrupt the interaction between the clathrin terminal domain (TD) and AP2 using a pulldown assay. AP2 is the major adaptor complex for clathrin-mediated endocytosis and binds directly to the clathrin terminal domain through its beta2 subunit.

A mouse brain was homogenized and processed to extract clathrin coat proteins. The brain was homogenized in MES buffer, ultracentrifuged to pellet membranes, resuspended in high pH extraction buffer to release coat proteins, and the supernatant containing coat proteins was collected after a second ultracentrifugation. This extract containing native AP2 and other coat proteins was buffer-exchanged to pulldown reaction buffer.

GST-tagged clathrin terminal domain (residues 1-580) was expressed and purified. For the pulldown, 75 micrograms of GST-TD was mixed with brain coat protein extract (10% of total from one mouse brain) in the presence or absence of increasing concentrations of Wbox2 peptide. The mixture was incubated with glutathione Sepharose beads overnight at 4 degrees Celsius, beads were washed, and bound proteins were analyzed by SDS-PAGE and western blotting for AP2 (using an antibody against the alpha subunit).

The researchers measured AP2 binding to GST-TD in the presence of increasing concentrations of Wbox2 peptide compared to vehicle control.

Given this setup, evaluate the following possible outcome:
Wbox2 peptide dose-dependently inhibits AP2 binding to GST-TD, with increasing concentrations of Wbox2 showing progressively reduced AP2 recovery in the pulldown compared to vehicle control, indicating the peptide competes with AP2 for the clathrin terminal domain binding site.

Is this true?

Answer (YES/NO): YES